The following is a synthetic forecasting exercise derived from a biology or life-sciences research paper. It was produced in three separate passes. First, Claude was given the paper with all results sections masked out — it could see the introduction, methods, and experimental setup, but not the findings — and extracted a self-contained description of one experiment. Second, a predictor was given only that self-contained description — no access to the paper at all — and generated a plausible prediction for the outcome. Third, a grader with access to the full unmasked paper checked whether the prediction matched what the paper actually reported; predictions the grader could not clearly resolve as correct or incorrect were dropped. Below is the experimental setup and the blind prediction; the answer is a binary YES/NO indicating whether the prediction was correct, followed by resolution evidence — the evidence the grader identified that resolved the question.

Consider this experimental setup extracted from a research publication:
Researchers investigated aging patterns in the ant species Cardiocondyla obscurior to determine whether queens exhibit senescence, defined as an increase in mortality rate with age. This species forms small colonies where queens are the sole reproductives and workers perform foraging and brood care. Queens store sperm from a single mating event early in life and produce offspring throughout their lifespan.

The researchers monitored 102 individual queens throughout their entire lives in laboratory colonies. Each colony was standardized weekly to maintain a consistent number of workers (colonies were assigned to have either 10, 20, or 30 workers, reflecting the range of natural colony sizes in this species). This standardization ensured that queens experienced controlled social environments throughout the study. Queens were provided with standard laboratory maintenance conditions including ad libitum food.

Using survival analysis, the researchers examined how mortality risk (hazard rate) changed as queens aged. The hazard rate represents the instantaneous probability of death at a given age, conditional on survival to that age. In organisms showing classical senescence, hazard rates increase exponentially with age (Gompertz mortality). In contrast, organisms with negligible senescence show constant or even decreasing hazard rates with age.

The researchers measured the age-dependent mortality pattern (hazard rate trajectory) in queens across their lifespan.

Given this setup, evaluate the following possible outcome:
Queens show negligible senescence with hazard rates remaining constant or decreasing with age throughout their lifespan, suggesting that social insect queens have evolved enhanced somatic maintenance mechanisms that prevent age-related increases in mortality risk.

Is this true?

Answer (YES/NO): NO